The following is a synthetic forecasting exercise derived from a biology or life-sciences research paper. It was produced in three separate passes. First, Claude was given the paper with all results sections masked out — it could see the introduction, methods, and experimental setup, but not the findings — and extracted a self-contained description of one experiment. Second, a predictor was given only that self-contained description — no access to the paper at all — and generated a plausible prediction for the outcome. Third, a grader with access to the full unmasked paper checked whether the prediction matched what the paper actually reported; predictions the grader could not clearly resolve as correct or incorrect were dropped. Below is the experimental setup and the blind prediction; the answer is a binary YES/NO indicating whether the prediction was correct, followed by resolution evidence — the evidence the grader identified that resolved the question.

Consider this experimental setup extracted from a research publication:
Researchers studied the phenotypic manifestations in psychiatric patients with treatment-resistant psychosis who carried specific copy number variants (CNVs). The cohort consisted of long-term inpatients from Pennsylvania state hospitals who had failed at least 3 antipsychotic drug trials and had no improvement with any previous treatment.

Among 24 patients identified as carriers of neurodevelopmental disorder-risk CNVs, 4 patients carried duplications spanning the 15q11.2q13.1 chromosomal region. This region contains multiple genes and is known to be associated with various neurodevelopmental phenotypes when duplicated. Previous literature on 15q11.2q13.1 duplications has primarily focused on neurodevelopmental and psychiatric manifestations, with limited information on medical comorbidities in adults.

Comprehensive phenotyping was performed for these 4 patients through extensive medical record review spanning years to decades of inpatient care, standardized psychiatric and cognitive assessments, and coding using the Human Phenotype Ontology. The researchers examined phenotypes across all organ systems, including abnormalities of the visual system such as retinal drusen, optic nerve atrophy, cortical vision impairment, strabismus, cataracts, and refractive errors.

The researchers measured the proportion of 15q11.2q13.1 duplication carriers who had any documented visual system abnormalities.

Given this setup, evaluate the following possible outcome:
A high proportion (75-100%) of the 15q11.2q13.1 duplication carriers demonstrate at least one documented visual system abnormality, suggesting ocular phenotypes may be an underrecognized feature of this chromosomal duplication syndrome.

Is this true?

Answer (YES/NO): YES